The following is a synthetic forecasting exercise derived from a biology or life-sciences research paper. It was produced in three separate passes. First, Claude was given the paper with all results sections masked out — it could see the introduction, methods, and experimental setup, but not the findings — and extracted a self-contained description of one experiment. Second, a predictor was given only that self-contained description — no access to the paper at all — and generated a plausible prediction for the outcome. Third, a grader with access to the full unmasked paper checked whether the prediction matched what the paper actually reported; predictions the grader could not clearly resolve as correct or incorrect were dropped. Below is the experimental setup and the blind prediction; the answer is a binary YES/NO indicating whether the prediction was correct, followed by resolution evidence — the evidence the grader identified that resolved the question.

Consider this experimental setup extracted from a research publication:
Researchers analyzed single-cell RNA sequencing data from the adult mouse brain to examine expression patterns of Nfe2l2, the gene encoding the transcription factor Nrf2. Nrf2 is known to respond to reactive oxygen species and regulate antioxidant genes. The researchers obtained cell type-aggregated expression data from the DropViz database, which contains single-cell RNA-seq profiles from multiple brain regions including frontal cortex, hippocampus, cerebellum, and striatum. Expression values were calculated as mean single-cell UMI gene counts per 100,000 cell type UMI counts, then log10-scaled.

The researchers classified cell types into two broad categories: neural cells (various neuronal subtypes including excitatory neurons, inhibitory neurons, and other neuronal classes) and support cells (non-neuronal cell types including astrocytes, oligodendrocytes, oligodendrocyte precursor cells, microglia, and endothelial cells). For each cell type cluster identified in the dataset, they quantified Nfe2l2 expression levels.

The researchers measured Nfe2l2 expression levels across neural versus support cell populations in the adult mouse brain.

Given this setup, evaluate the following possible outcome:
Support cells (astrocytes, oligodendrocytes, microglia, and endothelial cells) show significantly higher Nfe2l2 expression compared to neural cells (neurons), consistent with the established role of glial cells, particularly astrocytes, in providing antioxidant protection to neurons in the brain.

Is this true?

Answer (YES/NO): YES